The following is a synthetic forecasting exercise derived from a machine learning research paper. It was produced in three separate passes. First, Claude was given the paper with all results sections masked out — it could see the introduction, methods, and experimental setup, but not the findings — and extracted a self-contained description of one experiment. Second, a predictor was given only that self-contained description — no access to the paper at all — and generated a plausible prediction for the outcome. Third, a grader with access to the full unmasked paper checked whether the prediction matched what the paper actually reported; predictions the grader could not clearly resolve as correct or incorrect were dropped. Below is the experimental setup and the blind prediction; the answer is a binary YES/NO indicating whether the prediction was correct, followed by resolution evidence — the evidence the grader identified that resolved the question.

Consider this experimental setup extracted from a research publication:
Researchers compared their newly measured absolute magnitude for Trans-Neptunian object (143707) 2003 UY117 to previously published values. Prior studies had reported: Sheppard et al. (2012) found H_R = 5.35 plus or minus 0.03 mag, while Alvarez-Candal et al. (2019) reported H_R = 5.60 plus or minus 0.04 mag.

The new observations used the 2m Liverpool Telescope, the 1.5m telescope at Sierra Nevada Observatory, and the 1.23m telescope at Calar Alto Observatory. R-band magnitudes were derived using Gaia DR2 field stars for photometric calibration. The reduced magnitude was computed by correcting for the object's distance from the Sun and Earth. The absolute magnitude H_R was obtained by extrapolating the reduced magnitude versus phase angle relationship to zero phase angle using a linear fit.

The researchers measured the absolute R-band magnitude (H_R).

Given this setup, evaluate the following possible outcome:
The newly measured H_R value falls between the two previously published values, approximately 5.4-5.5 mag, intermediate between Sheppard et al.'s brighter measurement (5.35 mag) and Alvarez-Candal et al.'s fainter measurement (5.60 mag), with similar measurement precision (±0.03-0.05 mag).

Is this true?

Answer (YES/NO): NO